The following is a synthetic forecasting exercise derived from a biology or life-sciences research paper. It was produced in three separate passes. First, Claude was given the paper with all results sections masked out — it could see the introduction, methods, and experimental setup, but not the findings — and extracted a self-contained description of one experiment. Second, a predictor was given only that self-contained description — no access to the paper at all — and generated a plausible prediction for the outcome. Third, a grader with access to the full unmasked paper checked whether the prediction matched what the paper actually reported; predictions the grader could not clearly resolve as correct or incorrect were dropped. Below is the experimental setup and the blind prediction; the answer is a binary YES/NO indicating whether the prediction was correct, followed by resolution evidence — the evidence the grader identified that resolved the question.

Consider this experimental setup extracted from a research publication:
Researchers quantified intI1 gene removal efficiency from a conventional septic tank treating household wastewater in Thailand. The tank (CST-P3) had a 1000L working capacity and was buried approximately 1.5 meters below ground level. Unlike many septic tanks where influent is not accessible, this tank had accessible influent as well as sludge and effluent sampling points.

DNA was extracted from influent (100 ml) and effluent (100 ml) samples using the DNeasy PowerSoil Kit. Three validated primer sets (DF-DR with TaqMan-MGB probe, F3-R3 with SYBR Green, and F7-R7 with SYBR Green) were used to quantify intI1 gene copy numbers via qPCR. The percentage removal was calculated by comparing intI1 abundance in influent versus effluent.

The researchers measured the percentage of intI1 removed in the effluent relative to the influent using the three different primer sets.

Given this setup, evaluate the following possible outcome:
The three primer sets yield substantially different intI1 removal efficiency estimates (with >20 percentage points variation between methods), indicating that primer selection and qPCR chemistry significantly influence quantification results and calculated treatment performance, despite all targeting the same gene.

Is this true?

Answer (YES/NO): NO